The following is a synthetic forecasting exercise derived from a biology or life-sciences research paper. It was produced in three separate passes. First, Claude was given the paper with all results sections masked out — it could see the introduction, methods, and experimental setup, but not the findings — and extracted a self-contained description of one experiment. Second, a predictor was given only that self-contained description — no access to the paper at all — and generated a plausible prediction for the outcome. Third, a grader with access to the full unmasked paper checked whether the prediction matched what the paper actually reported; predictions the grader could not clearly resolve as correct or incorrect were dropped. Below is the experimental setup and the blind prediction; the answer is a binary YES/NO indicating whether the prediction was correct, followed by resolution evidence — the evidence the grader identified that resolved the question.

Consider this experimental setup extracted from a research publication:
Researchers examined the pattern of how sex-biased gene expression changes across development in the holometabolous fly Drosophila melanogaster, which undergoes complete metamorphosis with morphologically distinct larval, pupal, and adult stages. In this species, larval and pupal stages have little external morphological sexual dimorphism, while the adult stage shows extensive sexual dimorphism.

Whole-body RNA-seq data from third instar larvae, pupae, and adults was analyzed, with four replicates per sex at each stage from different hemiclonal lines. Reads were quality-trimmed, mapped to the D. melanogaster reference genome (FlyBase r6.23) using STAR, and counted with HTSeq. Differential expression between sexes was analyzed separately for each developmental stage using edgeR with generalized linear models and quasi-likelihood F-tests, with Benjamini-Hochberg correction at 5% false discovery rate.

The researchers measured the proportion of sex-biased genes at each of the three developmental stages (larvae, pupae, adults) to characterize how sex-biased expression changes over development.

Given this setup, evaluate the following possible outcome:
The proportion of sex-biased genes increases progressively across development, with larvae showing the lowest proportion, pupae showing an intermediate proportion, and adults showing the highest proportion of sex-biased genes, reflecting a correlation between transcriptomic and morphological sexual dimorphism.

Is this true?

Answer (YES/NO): NO